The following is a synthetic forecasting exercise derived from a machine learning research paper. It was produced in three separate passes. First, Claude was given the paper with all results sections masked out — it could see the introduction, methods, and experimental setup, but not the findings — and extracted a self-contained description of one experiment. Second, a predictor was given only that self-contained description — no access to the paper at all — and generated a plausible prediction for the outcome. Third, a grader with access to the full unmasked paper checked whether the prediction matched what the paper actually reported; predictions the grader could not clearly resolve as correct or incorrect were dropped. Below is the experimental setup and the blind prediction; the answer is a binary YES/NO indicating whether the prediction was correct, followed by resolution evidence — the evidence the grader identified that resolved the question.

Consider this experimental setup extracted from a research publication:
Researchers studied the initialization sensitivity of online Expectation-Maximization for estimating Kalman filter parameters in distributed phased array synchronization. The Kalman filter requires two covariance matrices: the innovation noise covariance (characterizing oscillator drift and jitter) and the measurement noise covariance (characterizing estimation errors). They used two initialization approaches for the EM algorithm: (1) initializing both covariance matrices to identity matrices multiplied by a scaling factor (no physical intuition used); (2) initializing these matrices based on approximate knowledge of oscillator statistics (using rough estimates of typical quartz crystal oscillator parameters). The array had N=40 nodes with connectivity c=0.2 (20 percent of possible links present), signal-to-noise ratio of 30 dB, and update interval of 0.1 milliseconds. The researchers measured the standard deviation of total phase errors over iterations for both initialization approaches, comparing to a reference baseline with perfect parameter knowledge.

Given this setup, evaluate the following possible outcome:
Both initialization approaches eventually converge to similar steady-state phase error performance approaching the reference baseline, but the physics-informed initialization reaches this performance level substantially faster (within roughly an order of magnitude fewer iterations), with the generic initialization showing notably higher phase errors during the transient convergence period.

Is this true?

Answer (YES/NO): NO